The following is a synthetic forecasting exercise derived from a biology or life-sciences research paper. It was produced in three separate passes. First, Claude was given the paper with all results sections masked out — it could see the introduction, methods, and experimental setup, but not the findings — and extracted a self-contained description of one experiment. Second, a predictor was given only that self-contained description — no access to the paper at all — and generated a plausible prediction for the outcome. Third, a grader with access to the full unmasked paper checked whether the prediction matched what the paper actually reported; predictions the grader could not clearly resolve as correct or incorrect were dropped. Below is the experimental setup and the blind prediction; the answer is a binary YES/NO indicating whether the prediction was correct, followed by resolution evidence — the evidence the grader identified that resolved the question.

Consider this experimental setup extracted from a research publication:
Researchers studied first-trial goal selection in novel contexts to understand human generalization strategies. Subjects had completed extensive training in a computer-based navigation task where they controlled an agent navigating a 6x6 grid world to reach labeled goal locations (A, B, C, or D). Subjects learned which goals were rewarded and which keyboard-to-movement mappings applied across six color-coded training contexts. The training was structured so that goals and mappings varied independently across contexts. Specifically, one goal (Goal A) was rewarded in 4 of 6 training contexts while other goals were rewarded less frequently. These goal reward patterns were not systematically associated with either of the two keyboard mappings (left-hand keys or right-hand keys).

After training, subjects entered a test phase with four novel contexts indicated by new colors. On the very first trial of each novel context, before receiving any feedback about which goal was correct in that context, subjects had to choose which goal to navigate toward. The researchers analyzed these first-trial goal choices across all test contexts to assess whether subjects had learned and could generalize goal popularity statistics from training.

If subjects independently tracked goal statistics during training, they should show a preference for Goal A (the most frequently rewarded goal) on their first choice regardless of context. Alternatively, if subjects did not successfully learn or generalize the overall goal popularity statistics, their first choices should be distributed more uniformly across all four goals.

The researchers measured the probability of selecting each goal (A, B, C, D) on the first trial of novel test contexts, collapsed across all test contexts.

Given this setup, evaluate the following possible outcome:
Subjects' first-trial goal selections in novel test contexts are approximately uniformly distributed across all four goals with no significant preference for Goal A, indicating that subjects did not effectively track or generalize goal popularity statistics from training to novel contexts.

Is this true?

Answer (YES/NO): NO